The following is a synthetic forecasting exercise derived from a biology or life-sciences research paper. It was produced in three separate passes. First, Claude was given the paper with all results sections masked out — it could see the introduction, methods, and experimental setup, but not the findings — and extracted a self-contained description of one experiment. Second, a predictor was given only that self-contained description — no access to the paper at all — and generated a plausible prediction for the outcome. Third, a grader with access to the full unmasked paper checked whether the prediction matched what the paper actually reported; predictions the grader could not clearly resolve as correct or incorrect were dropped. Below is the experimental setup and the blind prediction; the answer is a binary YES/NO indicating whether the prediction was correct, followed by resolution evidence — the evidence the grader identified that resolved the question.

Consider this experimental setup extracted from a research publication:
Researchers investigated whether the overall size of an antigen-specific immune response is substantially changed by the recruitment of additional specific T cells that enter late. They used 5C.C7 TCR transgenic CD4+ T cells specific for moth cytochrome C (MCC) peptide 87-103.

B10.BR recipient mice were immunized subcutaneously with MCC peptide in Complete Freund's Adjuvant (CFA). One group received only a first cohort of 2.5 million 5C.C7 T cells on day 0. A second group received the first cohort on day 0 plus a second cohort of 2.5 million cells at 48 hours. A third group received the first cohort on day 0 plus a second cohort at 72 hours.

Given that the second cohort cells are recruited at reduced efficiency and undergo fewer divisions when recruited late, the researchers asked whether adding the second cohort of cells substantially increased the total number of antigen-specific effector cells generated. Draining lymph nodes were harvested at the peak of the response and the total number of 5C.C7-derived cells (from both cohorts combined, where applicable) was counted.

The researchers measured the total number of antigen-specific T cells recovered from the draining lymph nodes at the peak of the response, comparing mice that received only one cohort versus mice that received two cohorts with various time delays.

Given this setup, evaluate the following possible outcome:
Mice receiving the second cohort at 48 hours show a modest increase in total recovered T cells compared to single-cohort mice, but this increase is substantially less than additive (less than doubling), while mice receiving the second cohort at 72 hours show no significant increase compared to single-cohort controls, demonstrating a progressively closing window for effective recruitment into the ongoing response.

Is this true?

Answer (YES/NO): NO